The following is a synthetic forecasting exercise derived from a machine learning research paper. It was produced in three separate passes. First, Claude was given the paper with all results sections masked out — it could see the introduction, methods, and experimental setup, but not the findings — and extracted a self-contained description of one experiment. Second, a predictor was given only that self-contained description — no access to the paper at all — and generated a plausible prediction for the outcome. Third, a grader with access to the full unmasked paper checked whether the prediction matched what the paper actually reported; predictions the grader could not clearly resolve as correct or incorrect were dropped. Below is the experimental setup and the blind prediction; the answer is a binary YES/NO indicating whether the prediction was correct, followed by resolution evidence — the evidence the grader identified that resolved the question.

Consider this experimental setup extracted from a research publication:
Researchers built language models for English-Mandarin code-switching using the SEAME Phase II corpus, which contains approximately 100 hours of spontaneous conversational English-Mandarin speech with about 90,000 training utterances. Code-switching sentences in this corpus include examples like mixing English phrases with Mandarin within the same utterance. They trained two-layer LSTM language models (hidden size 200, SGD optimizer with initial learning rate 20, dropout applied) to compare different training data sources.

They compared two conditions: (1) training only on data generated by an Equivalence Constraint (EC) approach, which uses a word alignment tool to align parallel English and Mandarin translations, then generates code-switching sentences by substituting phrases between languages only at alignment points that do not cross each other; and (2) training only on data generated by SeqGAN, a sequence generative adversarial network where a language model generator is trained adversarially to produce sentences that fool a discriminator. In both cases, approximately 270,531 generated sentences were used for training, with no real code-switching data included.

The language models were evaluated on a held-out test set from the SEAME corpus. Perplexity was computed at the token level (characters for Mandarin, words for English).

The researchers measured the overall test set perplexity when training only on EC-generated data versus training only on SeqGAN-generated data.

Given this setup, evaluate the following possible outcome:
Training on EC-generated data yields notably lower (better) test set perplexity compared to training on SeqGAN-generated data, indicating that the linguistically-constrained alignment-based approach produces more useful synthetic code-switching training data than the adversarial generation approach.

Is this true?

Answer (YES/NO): YES